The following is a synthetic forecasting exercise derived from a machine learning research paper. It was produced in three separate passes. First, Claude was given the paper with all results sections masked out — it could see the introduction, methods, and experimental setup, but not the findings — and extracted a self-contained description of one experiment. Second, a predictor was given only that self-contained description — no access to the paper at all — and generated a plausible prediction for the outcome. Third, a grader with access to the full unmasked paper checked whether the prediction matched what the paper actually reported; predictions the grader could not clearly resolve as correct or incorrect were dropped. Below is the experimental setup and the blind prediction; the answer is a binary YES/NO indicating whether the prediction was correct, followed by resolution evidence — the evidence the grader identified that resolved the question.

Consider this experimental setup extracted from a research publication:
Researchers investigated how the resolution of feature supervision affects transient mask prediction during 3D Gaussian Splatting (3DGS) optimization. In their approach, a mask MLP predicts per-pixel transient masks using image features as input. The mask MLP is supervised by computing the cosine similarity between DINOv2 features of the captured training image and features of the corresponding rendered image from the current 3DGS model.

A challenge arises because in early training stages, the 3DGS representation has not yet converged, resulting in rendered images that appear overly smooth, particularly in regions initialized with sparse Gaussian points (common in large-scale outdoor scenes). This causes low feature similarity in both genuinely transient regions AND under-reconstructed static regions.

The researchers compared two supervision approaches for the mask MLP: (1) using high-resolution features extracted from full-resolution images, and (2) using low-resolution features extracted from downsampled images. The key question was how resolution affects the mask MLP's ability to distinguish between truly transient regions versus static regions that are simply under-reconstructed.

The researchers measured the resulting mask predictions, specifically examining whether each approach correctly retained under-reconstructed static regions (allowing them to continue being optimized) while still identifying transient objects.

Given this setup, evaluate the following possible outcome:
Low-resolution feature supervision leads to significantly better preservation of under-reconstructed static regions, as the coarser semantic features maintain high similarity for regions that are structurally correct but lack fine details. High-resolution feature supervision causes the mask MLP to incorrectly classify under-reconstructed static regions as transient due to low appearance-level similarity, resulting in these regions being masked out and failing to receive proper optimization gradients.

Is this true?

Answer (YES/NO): YES